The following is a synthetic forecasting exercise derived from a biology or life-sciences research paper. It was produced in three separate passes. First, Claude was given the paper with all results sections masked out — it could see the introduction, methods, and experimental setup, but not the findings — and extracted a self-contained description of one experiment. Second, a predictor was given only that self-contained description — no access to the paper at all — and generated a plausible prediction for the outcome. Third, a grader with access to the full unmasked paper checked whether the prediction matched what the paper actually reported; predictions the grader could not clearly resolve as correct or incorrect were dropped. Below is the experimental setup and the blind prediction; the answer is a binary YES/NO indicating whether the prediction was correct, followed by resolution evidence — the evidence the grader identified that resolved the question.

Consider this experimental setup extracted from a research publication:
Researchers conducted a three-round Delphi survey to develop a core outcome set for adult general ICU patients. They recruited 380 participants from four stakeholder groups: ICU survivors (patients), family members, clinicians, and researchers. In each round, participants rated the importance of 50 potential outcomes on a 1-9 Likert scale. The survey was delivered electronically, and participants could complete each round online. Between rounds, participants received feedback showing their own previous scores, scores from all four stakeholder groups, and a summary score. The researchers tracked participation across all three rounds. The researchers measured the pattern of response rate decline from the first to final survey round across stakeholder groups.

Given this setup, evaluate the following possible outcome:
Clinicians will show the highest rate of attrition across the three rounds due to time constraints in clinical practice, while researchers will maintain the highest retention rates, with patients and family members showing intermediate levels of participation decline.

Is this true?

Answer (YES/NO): NO